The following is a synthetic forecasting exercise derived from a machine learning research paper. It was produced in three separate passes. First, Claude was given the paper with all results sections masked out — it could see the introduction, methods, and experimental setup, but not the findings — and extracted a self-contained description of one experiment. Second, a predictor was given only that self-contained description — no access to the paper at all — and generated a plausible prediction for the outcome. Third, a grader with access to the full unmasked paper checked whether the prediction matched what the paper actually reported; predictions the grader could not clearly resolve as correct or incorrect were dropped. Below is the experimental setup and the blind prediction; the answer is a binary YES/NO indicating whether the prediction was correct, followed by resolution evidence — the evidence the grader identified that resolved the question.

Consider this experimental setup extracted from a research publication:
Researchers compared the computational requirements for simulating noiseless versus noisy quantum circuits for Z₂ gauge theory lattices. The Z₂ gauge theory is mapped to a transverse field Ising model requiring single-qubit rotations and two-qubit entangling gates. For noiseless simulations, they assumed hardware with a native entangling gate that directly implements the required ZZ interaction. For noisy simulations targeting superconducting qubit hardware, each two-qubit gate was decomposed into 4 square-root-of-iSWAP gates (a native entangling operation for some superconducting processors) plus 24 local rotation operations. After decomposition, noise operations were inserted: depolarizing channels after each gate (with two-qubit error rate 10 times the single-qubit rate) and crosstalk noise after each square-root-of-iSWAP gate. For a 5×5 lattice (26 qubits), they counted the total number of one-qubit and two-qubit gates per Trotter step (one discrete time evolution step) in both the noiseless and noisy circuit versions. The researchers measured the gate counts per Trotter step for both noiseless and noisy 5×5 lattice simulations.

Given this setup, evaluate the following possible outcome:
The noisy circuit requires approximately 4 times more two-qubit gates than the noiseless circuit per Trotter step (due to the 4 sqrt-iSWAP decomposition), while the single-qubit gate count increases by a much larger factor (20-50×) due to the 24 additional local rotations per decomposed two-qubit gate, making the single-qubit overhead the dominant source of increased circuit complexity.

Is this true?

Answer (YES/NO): NO